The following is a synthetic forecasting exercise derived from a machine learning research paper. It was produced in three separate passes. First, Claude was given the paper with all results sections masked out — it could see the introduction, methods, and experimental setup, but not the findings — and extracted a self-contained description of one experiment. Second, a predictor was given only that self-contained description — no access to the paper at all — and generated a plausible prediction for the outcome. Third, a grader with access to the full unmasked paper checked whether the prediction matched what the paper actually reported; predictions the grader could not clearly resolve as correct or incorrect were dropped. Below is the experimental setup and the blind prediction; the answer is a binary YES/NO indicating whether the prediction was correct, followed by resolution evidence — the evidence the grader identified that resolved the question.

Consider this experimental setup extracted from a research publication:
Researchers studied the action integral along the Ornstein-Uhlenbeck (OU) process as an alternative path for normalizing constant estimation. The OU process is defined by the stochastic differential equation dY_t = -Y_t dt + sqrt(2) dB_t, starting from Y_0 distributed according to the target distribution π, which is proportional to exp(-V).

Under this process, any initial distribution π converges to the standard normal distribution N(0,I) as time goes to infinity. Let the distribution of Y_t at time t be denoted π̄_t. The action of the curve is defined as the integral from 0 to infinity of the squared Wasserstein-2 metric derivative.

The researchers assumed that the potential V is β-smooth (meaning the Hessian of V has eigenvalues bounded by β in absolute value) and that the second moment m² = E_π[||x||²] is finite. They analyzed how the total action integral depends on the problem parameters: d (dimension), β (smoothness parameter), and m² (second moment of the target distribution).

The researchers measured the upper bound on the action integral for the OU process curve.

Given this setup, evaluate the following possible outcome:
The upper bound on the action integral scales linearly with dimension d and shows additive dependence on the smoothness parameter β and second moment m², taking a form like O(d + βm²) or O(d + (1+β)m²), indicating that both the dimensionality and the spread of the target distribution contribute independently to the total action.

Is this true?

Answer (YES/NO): NO